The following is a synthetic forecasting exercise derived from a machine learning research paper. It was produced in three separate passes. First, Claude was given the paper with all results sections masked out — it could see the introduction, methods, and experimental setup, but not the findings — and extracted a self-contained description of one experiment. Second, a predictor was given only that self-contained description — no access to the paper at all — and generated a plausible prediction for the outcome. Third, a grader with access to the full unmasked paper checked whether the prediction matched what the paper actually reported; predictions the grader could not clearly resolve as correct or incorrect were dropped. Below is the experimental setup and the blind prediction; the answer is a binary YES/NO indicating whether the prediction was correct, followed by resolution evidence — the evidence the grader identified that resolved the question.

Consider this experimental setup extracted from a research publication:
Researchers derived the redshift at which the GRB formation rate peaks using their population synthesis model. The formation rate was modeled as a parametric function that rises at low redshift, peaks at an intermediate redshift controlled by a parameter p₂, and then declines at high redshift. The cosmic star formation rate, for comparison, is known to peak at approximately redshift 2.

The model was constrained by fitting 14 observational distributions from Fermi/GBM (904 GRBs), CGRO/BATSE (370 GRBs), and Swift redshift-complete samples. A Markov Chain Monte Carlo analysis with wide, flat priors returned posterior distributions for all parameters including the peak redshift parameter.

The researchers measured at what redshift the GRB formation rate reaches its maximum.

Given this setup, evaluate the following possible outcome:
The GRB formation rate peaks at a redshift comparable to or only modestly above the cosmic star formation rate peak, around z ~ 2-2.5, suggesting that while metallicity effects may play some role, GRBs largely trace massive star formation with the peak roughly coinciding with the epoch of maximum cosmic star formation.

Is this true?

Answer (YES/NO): NO